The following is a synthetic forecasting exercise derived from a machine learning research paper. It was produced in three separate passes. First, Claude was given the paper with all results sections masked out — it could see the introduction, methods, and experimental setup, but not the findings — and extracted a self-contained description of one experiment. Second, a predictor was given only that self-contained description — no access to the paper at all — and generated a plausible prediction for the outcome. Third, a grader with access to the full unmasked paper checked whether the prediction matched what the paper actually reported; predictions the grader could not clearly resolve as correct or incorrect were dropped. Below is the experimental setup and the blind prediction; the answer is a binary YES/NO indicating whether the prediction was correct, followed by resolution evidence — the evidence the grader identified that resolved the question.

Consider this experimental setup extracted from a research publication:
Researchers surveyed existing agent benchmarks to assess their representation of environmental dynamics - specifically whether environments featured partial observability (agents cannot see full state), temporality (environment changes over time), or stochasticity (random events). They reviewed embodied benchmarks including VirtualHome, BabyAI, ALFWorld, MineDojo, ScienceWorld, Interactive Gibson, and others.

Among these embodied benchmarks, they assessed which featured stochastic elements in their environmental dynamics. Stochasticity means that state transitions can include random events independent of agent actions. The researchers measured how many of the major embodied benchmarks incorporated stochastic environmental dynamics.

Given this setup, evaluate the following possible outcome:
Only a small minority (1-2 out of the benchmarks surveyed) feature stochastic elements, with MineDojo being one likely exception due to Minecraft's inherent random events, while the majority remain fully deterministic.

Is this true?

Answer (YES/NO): YES